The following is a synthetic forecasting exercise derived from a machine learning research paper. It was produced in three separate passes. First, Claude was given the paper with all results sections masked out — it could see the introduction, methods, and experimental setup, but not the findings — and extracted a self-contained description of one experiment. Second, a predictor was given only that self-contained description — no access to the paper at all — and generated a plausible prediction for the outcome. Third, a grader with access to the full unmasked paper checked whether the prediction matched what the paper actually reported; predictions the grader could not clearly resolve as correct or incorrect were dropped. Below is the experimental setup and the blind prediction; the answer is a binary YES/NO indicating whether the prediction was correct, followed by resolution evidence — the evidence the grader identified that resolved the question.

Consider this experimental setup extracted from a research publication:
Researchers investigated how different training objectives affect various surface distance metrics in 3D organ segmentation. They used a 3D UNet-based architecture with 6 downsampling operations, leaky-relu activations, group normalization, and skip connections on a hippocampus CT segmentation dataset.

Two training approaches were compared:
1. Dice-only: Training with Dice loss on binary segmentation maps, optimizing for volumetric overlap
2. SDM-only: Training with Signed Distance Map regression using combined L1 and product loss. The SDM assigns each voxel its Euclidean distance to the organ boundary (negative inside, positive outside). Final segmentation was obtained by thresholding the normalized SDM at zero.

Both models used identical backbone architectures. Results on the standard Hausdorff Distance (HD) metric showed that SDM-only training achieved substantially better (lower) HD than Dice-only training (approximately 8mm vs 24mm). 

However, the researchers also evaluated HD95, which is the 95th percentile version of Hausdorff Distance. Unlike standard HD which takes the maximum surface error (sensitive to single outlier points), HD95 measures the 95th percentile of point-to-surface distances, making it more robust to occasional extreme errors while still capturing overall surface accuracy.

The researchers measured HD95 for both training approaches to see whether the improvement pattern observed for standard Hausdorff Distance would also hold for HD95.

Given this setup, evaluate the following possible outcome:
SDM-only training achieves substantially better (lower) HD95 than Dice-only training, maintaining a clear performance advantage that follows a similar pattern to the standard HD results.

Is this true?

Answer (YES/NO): NO